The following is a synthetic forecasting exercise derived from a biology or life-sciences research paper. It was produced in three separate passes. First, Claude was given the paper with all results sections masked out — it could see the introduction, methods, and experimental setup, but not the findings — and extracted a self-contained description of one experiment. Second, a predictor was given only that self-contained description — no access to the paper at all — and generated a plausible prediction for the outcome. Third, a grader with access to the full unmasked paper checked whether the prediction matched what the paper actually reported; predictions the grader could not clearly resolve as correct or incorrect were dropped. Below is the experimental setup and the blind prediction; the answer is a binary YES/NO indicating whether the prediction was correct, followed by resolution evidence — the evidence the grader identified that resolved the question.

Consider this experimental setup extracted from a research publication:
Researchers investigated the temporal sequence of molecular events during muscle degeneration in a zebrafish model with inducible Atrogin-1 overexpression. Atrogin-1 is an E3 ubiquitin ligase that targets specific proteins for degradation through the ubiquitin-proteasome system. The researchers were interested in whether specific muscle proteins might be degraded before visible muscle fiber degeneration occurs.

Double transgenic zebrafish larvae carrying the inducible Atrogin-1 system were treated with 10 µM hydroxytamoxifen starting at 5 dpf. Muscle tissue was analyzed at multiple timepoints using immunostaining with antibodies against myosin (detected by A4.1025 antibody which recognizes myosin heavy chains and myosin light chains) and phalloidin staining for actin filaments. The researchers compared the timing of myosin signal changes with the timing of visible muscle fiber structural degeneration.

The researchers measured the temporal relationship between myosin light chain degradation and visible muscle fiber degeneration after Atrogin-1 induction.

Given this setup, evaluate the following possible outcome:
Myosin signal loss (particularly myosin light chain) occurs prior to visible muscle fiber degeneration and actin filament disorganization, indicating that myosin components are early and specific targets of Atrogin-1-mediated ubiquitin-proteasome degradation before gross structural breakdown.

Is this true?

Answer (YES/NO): YES